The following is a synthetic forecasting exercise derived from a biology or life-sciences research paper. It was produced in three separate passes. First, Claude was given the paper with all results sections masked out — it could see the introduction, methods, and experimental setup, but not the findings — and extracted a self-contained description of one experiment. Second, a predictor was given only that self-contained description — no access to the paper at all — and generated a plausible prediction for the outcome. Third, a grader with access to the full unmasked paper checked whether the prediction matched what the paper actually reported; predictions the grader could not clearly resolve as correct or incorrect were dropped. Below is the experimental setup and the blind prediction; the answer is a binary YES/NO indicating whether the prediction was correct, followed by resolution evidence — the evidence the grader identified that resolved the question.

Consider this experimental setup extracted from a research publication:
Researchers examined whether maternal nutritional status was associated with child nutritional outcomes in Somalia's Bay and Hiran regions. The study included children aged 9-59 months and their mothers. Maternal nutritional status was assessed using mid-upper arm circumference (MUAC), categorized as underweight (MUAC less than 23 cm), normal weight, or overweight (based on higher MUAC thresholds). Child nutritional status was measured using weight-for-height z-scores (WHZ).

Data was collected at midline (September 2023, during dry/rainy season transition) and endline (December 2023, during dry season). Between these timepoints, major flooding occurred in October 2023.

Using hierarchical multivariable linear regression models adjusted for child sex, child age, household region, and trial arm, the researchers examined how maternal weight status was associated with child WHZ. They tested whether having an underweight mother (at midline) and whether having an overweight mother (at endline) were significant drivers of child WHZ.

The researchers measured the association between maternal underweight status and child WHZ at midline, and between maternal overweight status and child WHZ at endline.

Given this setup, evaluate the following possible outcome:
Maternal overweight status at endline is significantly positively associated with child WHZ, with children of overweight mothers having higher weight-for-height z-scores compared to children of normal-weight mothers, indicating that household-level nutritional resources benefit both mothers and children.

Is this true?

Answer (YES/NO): YES